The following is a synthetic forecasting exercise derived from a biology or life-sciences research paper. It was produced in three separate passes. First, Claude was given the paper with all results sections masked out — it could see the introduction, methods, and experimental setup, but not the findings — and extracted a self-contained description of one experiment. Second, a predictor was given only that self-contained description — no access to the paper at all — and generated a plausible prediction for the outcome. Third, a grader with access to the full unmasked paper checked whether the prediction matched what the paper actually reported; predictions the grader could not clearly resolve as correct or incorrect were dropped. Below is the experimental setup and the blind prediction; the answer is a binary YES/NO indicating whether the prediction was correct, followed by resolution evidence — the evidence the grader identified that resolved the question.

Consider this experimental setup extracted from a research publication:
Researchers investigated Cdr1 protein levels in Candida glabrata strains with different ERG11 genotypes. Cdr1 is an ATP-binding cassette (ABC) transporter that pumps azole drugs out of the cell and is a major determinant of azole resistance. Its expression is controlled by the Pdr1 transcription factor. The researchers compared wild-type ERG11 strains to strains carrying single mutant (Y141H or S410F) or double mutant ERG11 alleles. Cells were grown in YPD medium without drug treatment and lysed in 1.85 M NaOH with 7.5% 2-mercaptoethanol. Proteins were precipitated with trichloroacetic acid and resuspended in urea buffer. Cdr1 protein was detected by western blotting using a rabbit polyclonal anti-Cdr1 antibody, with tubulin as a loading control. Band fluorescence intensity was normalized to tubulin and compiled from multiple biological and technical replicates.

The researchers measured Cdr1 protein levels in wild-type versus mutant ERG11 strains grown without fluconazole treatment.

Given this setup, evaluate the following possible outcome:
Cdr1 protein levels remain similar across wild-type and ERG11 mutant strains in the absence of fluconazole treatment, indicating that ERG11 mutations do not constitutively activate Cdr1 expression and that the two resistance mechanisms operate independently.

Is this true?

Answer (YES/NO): NO